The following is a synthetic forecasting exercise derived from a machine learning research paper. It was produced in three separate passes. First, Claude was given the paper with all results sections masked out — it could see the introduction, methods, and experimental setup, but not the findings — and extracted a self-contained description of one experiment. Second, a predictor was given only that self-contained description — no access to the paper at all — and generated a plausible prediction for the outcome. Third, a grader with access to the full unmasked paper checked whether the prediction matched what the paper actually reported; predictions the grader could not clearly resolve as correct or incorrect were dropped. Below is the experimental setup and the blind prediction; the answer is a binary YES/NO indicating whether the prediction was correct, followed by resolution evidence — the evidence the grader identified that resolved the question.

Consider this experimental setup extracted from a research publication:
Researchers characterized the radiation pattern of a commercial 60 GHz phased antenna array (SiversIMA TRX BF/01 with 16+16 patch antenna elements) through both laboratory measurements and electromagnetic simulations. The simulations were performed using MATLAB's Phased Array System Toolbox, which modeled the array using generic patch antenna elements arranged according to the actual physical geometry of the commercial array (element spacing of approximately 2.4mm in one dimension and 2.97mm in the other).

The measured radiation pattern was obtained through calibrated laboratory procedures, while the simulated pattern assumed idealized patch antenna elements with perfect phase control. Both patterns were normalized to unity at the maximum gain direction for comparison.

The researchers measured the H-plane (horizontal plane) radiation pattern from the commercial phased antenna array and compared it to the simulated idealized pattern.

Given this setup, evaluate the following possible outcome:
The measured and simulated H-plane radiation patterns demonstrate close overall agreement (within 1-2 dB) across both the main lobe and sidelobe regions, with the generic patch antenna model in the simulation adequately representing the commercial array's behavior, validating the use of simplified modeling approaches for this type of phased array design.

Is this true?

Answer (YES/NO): NO